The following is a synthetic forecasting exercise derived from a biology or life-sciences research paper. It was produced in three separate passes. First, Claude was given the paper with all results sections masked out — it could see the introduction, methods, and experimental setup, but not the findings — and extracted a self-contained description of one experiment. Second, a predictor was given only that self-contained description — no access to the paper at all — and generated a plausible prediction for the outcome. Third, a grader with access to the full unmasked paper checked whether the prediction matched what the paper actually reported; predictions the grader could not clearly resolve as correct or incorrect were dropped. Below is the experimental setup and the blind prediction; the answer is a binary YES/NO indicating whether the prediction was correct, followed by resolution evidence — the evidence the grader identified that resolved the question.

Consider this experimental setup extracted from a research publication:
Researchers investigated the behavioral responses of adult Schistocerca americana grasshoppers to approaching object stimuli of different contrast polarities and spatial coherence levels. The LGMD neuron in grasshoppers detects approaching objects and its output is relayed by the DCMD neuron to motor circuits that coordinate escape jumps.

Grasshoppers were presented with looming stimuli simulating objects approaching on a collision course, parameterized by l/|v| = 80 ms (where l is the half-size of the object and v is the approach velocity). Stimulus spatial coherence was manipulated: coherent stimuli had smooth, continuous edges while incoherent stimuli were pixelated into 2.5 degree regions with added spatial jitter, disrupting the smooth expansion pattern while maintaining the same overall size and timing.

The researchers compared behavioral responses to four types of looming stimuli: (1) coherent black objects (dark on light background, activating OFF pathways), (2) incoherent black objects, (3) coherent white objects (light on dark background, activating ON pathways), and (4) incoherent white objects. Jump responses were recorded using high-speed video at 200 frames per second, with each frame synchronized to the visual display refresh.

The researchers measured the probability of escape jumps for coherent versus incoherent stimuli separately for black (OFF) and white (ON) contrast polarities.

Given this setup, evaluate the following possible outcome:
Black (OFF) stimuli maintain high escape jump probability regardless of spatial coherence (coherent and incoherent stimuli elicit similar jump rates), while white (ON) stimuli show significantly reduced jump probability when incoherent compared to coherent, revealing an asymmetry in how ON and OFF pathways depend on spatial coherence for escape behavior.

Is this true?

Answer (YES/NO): NO